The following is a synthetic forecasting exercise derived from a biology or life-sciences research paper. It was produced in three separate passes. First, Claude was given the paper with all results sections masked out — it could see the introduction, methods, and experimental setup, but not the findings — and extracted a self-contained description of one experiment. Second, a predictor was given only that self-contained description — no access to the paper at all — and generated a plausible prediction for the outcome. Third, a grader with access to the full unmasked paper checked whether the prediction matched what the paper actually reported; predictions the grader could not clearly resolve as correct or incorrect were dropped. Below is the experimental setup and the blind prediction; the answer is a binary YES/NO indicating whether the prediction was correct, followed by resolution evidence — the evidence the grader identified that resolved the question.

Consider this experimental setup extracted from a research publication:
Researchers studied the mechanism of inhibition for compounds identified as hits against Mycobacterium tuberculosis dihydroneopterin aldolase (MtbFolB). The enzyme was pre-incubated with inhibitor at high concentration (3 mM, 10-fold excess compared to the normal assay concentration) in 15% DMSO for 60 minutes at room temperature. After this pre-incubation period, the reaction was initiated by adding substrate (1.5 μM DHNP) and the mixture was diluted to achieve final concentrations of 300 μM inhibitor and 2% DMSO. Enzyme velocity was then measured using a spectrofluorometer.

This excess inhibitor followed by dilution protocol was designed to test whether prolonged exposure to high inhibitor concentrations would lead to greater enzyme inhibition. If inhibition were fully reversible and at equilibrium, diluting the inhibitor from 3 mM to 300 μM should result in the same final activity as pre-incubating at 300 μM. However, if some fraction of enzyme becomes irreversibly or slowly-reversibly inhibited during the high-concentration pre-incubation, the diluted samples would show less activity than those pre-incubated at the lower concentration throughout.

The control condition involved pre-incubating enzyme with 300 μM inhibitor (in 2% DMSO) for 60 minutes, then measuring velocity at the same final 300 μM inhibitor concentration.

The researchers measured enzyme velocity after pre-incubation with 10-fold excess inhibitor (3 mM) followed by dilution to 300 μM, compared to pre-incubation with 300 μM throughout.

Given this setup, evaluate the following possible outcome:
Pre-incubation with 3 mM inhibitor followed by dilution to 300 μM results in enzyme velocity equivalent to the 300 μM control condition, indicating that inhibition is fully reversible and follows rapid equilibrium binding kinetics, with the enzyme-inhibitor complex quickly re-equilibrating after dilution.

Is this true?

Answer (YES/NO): YES